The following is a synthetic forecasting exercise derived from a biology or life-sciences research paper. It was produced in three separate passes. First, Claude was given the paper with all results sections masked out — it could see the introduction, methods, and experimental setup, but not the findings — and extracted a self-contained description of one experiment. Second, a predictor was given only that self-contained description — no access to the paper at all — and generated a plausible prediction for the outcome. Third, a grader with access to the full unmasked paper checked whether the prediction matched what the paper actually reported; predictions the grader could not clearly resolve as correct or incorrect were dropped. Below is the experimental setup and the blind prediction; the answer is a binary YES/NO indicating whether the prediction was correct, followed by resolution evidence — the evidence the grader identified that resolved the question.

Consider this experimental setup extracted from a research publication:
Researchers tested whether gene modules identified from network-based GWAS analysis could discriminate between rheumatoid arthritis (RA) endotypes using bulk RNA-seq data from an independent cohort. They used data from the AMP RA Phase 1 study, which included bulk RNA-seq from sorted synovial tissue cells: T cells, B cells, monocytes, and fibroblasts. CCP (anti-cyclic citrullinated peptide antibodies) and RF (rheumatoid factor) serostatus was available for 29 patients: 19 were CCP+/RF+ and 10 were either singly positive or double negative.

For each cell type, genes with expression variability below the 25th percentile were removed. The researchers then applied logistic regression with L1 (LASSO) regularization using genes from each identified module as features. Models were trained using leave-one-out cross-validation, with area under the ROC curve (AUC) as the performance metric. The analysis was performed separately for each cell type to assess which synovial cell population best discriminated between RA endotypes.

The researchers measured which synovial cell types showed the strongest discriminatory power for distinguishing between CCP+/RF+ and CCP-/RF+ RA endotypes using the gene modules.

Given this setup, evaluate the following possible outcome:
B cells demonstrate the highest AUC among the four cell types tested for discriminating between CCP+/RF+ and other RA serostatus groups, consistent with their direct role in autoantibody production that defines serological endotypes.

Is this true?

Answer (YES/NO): NO